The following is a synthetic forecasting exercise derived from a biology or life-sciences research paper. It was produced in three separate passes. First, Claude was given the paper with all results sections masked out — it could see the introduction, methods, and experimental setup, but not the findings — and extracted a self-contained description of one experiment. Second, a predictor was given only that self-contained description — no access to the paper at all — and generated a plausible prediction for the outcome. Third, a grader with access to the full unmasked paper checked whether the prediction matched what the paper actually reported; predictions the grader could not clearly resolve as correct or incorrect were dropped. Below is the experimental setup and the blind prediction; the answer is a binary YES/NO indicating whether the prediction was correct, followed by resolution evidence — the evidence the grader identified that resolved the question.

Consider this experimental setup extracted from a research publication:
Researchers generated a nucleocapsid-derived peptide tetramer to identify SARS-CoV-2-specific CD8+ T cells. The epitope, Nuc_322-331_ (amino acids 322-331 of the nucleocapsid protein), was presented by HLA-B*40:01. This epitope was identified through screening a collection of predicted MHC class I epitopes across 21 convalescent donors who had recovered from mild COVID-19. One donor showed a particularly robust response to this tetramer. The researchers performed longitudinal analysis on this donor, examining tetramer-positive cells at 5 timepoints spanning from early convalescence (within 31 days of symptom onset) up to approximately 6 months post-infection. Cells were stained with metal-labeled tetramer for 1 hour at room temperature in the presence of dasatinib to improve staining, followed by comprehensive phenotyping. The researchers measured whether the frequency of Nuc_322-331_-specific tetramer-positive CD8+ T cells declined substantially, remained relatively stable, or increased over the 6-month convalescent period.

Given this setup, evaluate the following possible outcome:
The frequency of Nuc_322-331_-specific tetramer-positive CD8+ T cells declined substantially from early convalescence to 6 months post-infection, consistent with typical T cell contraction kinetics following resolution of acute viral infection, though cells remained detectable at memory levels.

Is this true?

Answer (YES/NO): NO